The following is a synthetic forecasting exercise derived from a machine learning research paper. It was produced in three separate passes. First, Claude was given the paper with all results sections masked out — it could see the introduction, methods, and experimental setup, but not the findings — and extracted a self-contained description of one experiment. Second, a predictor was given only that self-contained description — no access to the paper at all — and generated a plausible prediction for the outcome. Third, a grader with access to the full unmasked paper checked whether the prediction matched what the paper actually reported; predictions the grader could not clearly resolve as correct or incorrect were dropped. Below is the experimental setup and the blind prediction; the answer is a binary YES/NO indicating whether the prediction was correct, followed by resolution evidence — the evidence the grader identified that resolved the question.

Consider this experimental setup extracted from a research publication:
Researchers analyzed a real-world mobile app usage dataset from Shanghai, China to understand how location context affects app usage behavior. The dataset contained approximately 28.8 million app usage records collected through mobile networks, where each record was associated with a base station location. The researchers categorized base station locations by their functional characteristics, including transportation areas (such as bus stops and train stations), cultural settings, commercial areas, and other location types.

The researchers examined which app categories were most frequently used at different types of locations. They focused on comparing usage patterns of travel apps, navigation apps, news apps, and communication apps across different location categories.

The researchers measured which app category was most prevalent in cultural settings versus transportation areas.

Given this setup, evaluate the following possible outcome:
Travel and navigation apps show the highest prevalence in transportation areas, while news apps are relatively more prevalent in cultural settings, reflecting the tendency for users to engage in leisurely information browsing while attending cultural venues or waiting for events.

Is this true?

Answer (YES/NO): NO